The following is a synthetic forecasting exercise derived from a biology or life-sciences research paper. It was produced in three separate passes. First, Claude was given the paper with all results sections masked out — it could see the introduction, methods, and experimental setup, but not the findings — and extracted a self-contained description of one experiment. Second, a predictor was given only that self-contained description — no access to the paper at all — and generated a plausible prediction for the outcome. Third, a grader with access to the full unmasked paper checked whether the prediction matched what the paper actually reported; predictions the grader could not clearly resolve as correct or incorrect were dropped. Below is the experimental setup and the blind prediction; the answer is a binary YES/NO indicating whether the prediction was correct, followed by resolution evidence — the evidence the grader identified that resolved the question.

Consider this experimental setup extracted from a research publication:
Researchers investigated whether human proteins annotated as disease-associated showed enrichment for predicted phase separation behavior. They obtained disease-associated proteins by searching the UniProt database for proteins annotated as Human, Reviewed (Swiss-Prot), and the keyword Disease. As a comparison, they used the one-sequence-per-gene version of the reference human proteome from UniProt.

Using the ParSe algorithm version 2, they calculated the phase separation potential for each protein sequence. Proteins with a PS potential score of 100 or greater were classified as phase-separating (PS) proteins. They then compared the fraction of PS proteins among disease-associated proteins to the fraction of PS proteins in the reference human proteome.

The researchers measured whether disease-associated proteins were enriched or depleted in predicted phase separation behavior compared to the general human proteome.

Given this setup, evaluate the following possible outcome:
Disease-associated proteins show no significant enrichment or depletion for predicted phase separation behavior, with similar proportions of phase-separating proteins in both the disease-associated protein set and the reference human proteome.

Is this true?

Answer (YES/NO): NO